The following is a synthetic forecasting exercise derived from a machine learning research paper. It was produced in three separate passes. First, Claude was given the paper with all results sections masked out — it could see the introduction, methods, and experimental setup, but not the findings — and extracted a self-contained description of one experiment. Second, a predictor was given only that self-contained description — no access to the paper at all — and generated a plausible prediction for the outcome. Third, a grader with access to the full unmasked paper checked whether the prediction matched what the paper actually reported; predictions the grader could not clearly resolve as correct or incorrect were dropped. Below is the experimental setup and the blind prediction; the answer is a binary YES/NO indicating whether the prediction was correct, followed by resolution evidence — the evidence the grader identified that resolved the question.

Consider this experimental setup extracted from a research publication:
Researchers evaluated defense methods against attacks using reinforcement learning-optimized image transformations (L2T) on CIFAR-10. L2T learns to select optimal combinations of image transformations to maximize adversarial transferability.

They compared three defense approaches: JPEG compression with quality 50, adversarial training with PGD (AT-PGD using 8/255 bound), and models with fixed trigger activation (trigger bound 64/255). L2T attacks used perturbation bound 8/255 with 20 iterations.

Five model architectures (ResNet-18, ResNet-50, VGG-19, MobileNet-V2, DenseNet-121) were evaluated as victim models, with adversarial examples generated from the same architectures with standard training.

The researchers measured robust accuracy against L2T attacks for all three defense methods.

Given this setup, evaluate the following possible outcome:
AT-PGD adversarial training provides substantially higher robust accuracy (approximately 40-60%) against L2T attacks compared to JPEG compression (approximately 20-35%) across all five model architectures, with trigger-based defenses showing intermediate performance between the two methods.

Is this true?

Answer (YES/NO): NO